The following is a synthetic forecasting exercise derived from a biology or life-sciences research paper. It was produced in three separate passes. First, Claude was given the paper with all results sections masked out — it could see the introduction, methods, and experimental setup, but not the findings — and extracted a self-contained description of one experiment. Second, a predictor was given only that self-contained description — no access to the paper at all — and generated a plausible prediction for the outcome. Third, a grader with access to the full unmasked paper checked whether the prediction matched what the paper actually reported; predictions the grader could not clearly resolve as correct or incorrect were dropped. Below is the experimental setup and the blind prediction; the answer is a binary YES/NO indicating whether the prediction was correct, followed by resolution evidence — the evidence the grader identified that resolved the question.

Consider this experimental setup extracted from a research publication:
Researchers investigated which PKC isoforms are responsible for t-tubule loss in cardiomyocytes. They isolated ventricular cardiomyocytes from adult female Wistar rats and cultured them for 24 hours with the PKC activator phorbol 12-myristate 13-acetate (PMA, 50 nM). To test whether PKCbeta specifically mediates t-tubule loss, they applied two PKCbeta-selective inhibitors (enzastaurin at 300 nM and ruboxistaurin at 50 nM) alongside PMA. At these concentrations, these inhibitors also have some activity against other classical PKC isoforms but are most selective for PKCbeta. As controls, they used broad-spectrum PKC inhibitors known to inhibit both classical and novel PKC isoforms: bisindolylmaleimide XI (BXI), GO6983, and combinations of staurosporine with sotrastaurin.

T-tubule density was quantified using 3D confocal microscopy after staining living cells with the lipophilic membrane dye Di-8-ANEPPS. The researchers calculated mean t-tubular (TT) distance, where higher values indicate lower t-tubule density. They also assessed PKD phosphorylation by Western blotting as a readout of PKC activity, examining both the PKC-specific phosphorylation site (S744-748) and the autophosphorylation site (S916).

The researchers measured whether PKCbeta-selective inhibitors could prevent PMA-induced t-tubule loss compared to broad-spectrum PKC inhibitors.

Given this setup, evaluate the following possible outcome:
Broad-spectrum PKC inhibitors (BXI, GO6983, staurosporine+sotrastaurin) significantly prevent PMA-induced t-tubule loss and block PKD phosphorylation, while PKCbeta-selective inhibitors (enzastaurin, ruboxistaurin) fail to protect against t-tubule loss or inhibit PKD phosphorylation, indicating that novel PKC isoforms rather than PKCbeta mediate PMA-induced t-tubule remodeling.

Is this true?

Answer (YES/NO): YES